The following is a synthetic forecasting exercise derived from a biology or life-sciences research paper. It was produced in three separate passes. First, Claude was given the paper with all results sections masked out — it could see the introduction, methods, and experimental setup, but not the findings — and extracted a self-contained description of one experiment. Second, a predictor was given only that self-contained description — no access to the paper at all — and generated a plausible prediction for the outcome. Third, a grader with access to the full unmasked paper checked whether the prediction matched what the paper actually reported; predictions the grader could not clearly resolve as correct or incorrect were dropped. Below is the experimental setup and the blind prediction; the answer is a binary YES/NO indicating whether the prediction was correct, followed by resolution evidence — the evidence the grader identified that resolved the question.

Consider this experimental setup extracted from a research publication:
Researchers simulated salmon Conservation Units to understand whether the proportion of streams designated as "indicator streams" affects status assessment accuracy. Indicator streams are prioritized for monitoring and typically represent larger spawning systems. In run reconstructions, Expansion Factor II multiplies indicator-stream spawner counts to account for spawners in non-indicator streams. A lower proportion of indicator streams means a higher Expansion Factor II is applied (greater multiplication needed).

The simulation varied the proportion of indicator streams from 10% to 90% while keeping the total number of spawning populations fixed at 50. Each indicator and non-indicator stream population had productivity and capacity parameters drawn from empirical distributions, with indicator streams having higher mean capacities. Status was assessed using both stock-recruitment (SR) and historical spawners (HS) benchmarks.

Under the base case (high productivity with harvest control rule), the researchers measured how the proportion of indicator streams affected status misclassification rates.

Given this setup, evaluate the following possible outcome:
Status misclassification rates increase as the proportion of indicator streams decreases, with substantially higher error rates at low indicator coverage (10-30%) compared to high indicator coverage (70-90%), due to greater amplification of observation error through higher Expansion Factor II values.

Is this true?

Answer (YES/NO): NO